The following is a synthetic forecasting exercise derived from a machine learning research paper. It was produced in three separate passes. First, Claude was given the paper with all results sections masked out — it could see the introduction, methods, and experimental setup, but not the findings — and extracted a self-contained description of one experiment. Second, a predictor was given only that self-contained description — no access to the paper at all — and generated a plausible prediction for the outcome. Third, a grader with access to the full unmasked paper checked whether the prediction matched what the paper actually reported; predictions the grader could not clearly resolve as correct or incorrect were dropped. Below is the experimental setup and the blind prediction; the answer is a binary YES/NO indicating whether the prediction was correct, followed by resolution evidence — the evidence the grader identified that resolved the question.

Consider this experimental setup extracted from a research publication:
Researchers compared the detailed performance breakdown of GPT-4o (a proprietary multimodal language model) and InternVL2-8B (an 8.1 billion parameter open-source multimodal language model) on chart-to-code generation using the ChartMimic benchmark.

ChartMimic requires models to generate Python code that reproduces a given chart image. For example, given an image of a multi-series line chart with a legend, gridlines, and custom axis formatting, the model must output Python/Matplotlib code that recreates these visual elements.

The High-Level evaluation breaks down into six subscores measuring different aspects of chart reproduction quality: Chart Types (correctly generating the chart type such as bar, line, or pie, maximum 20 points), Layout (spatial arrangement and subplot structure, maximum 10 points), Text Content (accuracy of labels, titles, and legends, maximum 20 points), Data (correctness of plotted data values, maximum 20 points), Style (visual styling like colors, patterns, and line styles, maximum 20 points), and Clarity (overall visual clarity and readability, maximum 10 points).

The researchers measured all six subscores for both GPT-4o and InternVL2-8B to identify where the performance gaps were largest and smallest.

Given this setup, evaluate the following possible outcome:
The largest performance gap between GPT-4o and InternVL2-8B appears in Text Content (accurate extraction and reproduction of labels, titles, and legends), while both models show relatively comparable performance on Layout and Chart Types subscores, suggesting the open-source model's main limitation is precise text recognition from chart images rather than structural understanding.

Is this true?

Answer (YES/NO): NO